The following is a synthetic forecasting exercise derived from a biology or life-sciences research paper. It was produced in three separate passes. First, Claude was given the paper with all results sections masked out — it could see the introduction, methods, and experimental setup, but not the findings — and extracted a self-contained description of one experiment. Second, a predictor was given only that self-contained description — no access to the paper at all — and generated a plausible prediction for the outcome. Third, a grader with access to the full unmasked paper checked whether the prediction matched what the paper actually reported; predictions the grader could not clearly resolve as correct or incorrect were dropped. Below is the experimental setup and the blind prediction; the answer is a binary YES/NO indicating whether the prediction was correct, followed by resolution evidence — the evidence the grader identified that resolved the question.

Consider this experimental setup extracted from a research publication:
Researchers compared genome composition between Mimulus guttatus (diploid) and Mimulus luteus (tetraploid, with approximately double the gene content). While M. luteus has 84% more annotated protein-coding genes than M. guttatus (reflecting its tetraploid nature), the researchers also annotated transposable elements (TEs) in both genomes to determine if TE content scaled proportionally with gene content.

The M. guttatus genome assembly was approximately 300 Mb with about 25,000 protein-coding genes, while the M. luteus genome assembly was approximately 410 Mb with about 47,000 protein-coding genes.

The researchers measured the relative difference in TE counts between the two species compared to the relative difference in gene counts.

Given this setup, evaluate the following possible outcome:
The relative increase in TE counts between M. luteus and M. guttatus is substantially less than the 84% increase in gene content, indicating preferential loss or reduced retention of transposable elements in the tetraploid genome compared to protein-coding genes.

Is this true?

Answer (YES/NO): YES